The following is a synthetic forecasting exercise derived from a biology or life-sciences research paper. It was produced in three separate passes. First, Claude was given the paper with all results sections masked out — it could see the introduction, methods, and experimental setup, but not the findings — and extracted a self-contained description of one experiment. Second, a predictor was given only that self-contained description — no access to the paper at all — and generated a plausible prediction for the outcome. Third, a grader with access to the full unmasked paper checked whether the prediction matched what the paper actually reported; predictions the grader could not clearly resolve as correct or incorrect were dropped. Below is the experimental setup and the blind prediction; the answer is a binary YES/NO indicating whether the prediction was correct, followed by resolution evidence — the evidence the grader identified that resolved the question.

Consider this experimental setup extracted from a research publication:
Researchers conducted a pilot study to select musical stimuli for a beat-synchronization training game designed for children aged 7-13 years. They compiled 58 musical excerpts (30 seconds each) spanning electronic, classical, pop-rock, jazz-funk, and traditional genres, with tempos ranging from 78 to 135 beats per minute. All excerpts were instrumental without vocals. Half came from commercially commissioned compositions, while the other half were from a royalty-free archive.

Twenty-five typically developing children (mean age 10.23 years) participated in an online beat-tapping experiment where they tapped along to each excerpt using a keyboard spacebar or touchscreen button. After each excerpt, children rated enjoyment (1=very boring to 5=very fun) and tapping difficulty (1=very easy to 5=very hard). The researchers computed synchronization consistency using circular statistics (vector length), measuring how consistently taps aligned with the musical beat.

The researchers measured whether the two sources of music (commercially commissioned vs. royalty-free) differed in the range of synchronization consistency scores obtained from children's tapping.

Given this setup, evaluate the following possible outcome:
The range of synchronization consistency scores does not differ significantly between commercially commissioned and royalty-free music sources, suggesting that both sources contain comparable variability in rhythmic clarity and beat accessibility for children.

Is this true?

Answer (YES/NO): NO